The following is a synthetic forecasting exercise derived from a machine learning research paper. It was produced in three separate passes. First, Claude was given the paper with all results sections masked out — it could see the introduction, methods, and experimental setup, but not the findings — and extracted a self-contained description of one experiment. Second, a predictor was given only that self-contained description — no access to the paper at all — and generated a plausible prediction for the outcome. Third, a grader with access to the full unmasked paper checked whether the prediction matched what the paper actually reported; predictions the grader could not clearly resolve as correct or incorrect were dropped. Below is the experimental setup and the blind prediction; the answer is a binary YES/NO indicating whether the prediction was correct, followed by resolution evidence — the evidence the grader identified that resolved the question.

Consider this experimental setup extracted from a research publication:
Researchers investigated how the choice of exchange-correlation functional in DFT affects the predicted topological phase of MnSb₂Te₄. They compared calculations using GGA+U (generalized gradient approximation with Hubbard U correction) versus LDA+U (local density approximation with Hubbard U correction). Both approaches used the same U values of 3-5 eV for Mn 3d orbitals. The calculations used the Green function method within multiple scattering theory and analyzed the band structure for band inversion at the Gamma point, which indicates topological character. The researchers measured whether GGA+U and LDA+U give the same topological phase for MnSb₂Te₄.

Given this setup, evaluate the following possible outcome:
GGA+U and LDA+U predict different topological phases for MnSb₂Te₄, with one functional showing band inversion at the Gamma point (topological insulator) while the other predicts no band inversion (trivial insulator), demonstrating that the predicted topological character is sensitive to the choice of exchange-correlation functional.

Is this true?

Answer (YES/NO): YES